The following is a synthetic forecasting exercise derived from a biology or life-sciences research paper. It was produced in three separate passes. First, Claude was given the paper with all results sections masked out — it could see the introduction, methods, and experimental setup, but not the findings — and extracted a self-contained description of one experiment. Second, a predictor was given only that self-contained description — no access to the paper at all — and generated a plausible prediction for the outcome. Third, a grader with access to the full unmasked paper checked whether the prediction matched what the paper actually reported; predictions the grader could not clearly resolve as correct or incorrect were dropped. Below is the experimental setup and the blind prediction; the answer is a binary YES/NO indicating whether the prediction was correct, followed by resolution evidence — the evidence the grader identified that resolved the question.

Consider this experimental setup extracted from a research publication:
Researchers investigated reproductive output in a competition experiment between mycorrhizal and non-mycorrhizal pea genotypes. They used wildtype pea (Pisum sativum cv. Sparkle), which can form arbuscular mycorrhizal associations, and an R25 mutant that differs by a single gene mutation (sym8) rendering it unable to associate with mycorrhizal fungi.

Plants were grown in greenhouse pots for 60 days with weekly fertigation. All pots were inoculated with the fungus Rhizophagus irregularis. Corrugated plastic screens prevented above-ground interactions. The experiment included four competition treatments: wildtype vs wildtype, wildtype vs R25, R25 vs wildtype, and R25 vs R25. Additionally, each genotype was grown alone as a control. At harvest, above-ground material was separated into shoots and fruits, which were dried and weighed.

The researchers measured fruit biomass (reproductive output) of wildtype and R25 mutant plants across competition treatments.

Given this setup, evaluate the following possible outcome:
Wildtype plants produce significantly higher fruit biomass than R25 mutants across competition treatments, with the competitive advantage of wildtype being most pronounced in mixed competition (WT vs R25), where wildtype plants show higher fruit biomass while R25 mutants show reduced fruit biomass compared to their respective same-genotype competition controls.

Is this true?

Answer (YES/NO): NO